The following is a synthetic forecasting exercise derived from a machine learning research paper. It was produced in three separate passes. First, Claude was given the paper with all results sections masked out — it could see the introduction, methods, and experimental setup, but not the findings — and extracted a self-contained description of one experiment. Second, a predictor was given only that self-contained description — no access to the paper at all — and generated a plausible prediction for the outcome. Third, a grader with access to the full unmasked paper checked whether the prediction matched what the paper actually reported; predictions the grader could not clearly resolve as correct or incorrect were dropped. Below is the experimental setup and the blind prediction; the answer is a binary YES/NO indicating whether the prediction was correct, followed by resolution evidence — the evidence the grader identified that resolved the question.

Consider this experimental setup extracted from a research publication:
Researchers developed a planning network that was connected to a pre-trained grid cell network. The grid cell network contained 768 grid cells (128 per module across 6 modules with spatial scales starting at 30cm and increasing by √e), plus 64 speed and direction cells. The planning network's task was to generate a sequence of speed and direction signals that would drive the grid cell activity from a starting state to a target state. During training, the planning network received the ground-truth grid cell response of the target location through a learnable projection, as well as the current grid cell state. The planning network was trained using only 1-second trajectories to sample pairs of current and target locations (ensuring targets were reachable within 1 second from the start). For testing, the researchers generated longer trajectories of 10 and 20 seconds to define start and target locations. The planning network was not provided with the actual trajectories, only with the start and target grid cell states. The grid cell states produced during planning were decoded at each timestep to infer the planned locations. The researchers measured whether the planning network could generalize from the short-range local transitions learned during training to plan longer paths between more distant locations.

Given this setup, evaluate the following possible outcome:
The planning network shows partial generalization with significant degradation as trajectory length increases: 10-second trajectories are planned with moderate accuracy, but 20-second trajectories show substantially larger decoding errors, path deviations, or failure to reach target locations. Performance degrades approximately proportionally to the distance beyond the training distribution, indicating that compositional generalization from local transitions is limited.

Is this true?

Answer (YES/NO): NO